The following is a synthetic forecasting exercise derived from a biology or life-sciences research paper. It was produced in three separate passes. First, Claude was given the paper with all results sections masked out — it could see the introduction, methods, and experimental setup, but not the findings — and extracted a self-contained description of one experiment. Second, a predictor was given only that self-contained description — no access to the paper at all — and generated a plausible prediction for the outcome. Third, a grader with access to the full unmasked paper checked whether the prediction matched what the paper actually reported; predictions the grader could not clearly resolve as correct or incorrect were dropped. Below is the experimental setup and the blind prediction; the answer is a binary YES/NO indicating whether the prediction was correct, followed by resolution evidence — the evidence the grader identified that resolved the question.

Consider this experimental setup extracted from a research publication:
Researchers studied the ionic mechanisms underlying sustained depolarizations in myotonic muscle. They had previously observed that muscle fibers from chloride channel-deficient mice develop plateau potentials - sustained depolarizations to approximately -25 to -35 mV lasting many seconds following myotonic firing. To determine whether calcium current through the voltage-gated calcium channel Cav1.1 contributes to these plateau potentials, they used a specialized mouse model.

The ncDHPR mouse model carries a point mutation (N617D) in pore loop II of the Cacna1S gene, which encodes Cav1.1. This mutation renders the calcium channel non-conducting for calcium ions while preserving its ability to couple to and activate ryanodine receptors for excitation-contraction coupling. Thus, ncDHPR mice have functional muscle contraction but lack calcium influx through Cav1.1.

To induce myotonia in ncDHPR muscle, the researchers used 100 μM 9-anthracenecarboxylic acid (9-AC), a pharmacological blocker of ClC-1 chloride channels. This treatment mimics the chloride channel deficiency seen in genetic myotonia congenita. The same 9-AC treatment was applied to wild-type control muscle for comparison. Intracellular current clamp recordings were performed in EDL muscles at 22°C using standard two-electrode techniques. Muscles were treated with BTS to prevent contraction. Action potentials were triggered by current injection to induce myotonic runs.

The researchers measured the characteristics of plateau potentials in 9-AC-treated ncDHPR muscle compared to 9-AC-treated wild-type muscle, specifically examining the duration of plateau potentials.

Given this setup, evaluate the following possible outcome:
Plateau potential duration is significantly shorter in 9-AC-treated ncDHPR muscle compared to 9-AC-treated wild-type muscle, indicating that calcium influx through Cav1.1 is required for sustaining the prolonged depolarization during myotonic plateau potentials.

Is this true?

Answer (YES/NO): NO